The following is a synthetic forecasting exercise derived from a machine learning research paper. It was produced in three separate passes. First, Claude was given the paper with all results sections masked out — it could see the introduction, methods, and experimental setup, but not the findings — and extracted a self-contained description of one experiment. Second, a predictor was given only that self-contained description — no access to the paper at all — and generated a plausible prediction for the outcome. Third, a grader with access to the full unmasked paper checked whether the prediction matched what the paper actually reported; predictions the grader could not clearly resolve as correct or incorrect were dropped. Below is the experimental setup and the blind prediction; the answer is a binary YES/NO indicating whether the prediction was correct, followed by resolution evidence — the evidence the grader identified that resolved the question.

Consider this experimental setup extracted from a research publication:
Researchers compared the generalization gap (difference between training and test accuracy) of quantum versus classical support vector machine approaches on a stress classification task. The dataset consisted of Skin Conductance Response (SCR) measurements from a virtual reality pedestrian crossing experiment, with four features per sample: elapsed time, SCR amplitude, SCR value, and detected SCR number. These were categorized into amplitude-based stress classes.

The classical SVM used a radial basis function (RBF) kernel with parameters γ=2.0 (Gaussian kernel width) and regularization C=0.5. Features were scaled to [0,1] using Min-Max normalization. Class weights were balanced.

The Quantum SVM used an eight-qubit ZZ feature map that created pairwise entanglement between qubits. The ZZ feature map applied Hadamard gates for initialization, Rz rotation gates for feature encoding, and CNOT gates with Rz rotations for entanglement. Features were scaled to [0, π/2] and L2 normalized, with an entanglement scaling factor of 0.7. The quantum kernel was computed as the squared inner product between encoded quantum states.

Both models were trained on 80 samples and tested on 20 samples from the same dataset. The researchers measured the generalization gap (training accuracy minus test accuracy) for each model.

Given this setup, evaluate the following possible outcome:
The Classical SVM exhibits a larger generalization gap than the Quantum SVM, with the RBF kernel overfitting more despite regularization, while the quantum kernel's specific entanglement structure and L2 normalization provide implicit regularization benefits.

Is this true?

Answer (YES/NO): NO